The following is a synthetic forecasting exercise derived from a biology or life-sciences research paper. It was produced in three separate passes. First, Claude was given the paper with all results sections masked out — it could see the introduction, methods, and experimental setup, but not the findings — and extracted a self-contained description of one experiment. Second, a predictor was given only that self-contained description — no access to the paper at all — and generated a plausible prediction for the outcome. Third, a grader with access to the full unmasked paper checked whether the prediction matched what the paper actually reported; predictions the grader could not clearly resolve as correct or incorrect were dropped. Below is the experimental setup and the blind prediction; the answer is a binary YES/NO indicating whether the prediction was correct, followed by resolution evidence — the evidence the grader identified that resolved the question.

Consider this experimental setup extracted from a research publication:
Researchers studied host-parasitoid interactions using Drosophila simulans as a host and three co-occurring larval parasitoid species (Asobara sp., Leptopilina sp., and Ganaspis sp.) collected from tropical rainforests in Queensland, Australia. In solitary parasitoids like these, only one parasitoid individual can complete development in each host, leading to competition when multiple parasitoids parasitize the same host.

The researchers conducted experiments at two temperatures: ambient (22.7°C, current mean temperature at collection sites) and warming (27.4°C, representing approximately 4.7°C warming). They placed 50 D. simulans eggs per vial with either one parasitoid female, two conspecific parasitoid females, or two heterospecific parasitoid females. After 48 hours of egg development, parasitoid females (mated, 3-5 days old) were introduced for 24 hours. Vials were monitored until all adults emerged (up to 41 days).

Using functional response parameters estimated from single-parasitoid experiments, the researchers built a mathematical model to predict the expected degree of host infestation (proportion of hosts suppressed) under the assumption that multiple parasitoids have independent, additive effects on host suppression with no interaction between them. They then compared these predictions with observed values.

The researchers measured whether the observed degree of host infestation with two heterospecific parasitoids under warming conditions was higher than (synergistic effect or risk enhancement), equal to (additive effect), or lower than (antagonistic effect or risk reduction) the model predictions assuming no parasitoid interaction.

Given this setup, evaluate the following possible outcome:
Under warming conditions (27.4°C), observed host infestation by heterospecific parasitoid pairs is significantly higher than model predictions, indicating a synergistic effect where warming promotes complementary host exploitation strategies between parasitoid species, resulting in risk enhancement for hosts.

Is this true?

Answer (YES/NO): NO